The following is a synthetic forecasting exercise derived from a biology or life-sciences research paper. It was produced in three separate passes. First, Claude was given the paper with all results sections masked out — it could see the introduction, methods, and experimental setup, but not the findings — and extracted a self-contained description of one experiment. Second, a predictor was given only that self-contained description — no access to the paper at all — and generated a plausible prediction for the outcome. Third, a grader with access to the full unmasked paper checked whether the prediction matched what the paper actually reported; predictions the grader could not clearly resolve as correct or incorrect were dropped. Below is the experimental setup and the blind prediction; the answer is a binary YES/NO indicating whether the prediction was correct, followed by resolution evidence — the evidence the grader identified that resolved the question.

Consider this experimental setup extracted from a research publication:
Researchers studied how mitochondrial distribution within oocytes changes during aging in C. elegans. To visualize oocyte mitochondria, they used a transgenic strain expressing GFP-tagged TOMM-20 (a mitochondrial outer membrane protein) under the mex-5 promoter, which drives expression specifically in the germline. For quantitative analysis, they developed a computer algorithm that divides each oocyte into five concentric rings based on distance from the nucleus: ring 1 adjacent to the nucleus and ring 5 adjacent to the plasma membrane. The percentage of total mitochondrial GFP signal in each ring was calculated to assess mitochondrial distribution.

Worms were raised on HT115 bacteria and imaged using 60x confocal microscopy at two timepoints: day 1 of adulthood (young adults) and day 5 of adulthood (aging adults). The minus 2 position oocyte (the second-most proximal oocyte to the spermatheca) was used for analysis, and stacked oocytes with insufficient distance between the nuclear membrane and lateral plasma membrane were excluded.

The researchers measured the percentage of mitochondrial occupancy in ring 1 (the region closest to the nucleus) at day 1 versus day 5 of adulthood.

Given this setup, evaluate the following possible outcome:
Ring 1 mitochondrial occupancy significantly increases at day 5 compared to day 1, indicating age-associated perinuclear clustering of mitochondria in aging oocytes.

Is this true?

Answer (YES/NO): YES